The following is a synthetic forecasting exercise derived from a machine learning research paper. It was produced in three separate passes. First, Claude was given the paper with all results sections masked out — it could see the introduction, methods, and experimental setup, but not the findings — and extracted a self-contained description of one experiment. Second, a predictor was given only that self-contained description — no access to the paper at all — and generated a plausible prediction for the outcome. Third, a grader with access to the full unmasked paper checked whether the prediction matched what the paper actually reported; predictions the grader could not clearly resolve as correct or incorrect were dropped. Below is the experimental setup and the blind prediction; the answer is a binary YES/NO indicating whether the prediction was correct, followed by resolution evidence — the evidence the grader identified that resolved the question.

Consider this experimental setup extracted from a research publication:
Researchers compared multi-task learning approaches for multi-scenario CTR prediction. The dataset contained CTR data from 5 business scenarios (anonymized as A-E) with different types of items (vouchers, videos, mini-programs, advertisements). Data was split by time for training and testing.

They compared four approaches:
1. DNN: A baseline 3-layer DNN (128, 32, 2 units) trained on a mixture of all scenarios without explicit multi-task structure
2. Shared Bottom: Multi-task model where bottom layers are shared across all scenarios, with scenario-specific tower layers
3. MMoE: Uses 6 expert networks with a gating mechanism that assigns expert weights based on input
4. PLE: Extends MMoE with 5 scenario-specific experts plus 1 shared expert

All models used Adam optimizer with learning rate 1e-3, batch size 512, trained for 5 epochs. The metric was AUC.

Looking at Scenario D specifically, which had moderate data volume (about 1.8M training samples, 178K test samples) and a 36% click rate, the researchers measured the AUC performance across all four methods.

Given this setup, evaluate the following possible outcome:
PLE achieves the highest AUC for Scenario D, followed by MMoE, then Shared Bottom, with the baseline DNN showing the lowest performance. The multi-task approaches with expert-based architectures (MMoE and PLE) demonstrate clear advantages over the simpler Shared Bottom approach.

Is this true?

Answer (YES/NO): NO